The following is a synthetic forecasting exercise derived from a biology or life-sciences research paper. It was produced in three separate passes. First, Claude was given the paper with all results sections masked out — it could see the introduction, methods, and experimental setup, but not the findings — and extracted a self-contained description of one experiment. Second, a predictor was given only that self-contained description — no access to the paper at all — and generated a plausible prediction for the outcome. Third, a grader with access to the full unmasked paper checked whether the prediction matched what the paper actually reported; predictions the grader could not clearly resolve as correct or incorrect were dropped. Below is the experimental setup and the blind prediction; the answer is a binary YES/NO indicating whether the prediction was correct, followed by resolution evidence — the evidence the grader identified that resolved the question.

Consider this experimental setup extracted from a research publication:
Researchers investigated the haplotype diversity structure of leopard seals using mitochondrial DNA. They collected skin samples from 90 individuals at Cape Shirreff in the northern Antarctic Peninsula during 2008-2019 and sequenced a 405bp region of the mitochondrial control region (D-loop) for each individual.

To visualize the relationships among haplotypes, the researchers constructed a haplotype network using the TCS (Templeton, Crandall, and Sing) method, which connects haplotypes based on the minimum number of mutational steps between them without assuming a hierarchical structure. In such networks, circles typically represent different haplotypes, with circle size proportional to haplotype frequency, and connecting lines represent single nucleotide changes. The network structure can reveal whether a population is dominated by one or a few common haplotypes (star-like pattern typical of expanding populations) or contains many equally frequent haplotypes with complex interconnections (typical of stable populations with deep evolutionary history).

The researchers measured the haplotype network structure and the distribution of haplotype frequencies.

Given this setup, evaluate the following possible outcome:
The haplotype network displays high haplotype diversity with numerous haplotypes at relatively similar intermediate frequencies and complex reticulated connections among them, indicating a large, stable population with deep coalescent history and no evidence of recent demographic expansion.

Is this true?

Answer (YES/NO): NO